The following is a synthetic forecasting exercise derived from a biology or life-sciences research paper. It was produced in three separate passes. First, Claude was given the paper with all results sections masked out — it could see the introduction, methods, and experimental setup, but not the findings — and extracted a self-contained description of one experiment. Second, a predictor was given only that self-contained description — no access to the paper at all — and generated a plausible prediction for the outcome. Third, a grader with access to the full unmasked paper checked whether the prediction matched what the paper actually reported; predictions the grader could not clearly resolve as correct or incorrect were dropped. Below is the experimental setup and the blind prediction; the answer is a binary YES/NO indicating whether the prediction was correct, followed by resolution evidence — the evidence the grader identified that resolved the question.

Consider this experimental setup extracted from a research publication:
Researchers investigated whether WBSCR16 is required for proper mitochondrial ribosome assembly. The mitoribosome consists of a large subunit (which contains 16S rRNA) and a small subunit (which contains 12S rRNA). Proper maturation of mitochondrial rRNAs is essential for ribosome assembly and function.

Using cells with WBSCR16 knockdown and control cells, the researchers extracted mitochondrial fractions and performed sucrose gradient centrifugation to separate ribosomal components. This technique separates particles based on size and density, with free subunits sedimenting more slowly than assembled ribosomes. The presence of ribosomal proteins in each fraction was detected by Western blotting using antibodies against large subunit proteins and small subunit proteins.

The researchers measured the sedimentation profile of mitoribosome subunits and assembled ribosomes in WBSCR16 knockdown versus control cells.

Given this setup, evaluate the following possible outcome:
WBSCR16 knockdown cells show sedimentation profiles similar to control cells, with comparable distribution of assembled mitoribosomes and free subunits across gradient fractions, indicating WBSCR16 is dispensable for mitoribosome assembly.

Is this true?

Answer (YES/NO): NO